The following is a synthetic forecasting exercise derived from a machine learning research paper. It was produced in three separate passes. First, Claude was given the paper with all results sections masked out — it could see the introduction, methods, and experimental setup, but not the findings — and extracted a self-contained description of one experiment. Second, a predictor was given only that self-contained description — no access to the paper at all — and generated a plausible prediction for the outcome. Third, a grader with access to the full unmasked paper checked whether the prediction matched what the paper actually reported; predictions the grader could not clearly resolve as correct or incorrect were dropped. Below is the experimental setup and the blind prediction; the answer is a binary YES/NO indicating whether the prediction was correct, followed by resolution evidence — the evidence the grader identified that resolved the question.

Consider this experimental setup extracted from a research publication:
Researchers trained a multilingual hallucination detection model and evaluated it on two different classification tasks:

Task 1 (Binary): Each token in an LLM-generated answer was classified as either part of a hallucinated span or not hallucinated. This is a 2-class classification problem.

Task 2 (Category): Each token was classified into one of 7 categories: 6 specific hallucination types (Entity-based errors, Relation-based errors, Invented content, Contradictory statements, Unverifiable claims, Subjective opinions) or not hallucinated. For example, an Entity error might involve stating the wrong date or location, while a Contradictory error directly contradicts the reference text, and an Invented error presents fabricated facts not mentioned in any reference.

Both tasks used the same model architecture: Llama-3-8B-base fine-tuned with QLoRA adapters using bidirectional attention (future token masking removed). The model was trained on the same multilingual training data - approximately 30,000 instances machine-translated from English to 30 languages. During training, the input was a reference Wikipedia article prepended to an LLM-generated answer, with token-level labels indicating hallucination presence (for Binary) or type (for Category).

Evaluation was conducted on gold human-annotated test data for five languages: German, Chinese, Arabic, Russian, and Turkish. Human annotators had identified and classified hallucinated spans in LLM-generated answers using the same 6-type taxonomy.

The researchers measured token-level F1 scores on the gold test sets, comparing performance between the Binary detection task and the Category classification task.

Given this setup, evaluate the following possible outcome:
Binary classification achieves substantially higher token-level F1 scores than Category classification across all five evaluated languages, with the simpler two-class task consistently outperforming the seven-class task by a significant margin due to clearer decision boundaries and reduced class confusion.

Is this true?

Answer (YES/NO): YES